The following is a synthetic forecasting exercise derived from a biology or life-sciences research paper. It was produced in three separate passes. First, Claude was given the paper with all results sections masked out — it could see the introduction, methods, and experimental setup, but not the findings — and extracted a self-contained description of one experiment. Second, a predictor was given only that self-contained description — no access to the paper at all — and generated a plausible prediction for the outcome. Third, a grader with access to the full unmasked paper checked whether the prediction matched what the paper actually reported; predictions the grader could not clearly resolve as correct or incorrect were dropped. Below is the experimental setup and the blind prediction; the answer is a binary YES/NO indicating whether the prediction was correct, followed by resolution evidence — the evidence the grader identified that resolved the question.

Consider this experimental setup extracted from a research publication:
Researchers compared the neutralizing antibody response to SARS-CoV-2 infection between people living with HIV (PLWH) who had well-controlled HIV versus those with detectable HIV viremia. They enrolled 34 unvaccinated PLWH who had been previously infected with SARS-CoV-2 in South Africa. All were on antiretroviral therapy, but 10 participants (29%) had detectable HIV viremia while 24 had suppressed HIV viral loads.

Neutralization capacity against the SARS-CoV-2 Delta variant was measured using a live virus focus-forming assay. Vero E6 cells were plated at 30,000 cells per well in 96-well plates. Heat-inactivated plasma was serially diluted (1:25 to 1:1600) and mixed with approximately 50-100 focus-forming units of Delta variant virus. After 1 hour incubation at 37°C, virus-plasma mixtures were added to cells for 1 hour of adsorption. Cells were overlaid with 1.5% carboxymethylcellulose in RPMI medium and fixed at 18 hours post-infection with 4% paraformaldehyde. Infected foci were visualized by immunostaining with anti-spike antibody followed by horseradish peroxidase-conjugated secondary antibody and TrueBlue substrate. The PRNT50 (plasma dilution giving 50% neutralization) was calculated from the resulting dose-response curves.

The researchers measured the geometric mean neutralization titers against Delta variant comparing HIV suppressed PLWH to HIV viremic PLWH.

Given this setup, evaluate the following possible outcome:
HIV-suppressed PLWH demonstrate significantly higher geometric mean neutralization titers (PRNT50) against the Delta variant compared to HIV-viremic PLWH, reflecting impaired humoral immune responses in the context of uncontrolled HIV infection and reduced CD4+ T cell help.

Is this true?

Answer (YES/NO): NO